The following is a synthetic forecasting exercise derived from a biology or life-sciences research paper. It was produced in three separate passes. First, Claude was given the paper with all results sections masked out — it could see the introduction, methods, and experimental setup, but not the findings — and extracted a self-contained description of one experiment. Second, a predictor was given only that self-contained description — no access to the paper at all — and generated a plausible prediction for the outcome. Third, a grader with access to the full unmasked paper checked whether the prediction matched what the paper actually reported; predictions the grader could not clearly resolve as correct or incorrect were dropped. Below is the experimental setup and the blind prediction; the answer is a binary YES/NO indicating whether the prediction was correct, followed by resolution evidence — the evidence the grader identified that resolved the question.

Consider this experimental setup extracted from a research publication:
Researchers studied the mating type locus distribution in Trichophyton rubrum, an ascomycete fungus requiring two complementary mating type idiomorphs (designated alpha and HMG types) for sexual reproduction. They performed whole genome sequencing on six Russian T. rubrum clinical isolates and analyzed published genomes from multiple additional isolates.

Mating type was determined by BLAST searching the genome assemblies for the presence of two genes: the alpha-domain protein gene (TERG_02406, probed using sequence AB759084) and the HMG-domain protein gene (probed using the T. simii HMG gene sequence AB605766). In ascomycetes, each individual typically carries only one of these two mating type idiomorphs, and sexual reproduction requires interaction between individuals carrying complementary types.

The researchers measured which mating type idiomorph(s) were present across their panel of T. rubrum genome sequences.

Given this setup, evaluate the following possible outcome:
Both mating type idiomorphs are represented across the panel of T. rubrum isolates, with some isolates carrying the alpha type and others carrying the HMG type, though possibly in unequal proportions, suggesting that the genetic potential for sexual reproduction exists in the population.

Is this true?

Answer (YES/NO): NO